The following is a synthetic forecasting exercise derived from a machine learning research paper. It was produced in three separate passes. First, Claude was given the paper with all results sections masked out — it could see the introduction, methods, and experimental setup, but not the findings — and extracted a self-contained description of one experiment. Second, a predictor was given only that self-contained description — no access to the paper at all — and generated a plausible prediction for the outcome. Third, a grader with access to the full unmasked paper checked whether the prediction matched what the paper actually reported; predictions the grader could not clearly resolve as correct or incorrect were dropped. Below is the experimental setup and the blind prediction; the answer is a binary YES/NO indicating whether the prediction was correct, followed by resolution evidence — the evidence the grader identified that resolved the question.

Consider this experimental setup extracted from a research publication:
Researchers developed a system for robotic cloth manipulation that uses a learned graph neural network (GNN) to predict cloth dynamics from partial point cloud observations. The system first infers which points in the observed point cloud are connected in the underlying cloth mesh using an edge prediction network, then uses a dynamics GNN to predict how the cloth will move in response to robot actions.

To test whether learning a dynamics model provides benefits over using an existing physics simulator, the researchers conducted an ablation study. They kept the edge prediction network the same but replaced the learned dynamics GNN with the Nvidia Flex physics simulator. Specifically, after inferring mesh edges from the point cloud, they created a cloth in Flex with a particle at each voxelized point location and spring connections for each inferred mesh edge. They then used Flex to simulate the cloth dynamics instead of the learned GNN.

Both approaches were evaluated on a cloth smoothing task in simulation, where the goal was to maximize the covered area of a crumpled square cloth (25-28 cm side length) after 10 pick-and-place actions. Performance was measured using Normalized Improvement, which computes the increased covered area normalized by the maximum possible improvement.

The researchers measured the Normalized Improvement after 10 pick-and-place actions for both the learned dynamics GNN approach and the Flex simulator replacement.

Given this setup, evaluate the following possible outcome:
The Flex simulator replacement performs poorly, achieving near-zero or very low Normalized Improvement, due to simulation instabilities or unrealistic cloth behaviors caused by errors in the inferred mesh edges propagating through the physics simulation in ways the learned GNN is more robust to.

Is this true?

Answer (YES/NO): NO